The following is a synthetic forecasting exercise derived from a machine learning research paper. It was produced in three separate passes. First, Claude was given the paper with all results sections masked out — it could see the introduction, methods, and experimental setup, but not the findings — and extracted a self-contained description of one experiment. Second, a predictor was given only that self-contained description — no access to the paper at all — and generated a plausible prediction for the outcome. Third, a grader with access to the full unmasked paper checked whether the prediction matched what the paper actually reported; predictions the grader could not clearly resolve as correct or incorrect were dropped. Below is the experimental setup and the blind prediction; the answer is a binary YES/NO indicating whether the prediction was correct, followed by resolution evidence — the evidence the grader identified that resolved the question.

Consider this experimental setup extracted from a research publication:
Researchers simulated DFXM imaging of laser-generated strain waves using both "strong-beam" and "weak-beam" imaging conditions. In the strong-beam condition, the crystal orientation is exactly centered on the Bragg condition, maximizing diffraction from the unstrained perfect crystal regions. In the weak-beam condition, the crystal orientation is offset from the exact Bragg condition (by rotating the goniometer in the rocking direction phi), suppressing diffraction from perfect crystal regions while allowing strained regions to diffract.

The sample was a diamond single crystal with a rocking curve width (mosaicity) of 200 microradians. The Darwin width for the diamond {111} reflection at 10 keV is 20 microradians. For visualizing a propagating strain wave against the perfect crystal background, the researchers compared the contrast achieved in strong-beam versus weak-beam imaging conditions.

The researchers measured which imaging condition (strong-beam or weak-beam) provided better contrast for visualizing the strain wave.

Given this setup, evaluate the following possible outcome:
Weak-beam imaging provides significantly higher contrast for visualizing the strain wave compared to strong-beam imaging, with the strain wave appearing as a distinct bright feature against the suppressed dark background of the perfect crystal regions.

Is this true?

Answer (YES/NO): YES